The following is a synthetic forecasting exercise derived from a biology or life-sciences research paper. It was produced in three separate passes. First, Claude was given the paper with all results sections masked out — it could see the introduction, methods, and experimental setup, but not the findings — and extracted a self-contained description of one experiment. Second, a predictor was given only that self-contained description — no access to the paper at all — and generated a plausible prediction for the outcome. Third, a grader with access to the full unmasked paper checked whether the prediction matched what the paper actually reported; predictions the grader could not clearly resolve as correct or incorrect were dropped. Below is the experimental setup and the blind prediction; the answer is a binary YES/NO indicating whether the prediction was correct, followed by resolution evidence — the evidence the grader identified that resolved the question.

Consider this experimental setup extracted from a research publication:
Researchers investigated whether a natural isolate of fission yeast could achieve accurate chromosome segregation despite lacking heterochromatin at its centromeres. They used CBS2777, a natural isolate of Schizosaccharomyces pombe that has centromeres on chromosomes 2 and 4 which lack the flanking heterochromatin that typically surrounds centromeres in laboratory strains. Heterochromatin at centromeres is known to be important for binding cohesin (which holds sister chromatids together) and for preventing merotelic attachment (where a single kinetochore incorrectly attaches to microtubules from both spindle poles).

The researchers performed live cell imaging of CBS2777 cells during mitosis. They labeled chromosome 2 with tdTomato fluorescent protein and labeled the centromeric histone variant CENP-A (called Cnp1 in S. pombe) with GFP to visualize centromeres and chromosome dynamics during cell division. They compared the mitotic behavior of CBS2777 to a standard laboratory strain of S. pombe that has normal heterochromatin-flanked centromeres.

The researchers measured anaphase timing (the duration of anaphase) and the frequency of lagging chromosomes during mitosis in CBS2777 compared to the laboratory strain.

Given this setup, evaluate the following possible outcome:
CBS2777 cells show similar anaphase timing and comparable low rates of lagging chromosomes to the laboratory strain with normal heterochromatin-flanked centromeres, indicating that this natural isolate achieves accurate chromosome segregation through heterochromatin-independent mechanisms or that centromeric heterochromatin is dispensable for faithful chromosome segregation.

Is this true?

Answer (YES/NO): NO